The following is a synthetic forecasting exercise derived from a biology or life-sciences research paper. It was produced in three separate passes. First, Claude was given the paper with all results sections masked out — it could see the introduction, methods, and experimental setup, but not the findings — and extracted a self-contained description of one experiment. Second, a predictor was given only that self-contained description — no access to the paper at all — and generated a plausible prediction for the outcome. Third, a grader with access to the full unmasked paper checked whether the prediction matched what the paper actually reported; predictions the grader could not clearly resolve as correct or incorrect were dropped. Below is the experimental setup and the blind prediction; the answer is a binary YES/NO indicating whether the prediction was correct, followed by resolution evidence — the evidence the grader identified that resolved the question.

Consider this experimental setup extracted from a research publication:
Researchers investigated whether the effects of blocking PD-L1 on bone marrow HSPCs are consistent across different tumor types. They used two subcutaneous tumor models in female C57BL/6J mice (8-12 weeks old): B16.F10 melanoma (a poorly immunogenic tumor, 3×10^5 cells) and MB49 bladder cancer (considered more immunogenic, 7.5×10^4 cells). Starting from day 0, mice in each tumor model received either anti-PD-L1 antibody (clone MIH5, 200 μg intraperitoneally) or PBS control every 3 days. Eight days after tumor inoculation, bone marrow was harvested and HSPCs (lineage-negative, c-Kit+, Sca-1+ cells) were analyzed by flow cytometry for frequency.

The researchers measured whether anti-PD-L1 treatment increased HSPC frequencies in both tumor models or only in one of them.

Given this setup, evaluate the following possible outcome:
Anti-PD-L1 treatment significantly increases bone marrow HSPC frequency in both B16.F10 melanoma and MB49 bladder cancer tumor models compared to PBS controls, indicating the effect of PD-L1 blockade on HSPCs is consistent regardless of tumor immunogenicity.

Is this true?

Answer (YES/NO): YES